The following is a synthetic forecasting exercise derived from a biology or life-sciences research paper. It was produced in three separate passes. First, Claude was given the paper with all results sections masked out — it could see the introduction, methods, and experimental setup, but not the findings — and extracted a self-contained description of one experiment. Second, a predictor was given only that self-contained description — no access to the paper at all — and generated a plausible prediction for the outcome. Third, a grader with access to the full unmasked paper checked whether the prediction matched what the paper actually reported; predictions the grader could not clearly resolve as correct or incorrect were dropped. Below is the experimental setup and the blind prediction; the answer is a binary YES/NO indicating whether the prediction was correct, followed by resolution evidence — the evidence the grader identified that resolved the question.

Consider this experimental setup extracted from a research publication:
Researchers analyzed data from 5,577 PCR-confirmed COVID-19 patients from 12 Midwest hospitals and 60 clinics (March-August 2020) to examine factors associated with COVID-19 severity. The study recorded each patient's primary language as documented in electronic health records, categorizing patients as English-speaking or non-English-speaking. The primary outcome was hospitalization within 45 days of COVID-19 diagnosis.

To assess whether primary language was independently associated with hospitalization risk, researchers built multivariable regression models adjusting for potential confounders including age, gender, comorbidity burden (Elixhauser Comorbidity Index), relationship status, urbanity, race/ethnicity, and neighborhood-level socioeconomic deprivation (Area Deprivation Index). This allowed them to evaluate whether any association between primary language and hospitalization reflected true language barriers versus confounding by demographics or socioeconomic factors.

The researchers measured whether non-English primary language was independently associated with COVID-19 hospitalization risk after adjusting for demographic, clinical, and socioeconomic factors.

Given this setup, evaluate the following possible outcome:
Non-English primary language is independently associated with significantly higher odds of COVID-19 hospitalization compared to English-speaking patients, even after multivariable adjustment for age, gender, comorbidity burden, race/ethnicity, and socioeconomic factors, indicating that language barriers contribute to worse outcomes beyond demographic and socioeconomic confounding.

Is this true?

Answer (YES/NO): YES